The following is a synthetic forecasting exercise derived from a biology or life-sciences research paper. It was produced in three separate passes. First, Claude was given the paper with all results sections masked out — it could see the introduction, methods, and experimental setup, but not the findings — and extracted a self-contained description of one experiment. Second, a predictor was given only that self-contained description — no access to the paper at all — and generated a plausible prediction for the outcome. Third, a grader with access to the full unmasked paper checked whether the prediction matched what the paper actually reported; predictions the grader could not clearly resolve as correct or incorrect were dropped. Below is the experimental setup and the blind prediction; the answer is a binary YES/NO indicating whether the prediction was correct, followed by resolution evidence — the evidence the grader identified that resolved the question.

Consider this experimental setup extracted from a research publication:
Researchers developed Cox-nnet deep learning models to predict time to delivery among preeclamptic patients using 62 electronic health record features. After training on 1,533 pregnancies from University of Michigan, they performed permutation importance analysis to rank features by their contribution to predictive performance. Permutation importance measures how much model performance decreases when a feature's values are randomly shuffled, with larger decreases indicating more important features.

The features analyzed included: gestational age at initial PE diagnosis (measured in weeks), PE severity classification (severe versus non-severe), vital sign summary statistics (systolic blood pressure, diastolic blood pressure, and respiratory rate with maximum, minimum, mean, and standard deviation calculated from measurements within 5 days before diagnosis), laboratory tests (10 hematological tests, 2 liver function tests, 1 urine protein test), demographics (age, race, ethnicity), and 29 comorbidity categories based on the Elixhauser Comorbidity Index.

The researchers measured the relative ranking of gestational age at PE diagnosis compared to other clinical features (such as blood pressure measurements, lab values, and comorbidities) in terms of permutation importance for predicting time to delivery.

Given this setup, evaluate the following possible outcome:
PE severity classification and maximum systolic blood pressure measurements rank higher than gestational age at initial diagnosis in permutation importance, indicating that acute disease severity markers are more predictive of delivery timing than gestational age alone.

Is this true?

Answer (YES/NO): NO